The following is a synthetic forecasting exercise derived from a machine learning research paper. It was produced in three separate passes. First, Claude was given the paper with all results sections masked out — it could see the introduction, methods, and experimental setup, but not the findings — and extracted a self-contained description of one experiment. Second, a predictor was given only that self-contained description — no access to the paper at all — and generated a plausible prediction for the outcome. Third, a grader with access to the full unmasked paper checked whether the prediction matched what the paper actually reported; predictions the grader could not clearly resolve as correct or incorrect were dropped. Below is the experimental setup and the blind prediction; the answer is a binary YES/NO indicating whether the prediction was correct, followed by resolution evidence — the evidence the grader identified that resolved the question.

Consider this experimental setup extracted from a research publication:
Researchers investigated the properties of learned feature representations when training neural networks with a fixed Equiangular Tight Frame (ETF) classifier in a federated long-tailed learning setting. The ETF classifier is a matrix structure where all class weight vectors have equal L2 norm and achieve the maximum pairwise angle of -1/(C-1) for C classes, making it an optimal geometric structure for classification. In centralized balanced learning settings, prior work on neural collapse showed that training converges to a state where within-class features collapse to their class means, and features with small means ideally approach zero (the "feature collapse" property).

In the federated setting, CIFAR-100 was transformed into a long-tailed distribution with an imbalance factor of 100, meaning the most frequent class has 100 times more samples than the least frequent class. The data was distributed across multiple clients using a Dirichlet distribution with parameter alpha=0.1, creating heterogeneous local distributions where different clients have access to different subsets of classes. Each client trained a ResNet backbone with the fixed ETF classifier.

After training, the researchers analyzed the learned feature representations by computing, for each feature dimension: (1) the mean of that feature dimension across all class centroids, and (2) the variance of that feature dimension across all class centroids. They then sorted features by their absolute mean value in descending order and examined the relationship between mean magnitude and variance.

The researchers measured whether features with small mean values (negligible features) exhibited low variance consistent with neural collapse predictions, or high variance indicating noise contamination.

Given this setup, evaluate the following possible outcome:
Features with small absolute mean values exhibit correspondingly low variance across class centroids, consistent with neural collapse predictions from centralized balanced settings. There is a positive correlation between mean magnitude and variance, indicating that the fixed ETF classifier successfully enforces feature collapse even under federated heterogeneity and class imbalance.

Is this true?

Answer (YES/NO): NO